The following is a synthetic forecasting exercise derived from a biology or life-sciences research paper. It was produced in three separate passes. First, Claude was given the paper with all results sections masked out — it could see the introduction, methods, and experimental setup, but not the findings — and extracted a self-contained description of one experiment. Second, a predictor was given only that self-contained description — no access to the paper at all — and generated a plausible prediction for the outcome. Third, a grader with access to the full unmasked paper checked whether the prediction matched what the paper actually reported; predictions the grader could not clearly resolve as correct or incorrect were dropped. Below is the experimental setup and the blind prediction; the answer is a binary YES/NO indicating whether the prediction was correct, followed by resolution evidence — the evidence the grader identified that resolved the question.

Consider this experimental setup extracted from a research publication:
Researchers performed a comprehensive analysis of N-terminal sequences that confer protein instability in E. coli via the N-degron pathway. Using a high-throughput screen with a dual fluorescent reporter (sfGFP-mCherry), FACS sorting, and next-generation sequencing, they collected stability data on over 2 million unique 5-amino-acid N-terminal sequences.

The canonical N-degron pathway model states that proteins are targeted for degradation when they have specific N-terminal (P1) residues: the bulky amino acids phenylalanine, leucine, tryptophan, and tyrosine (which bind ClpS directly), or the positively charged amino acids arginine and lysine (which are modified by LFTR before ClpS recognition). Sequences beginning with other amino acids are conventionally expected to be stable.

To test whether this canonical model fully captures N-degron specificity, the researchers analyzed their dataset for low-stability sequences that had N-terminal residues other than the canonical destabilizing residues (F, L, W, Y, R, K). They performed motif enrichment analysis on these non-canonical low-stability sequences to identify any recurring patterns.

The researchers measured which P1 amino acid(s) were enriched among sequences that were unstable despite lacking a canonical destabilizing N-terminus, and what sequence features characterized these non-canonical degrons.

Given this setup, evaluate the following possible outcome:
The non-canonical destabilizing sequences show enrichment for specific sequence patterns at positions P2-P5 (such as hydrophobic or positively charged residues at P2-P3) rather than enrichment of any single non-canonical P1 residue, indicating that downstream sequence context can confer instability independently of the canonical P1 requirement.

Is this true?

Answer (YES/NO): NO